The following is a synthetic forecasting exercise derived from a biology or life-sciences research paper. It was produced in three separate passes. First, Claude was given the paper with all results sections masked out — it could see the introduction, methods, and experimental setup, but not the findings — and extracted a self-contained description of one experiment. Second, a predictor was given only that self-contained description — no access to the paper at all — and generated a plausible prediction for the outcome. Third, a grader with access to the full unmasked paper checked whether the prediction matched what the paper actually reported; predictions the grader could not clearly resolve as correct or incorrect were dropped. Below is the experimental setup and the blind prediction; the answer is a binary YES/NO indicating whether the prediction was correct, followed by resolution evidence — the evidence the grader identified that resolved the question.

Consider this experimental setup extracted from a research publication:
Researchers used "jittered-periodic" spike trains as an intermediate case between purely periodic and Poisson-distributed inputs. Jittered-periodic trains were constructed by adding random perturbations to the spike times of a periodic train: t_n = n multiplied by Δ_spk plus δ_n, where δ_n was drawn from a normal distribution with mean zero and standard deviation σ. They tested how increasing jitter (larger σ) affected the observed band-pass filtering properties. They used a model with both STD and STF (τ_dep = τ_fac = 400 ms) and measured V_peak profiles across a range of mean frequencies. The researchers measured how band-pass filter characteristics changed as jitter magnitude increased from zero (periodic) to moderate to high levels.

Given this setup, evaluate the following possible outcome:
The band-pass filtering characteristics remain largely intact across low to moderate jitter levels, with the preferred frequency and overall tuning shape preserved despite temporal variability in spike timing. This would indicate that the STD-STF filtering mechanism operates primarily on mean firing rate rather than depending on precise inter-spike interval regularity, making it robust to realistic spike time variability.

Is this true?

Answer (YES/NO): YES